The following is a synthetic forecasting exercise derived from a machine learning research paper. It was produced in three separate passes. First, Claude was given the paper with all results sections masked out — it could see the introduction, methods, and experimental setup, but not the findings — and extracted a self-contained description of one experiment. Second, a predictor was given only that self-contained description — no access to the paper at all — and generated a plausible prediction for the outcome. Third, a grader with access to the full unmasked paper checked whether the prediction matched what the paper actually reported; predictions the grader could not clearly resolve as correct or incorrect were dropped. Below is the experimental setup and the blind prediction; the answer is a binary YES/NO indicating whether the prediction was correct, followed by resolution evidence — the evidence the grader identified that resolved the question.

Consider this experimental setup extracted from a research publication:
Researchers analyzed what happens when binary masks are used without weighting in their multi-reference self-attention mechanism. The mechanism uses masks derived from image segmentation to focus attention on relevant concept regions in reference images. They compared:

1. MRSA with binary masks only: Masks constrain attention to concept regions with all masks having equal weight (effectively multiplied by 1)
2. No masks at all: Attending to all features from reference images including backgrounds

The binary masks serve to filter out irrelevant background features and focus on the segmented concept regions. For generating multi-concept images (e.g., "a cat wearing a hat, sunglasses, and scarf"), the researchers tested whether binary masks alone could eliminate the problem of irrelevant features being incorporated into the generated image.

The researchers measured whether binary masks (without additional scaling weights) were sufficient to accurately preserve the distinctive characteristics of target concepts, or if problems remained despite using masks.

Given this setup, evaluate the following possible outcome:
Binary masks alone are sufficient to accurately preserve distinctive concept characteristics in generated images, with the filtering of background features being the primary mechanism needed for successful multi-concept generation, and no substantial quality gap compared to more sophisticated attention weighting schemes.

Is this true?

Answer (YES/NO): NO